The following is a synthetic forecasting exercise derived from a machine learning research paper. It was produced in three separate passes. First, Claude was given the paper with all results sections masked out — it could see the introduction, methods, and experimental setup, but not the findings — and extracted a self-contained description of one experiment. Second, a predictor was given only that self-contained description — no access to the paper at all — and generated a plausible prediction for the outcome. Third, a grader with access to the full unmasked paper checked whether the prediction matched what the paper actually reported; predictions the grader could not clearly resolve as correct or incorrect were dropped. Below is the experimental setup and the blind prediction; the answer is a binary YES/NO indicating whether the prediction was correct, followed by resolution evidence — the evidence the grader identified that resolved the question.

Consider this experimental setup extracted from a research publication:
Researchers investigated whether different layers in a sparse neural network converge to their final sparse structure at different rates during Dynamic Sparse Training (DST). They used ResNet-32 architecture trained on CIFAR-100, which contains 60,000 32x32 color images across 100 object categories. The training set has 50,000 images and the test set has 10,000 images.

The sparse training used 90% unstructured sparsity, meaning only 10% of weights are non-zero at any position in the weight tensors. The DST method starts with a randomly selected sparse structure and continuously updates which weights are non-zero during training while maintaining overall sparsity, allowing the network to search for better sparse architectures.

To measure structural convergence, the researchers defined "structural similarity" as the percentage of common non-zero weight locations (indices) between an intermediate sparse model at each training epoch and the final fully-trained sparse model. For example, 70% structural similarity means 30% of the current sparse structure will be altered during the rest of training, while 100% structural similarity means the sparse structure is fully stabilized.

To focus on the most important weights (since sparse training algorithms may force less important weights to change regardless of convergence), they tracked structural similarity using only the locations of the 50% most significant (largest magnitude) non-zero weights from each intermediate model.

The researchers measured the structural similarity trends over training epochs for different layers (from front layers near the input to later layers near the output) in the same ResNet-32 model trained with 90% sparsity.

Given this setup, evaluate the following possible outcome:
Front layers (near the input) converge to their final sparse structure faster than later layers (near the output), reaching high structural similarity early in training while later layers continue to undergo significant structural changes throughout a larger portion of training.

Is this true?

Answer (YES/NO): YES